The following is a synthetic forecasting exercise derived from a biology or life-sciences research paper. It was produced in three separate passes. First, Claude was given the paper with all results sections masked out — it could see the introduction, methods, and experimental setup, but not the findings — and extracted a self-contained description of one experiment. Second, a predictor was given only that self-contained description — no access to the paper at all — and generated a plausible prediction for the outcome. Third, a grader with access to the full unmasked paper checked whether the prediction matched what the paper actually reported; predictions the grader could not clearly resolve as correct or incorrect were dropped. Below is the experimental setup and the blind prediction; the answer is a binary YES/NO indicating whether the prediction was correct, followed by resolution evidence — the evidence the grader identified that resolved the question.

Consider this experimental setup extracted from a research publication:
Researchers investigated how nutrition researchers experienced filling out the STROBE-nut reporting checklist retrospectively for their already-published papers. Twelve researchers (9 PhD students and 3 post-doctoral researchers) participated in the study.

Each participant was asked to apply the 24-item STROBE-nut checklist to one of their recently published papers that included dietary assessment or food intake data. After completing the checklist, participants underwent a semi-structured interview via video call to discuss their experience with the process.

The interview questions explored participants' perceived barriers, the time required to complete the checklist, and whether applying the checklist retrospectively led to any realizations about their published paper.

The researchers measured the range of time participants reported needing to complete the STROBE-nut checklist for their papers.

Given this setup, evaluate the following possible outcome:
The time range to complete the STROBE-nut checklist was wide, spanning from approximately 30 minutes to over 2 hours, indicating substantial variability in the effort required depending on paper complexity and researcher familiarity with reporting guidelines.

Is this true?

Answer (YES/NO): NO